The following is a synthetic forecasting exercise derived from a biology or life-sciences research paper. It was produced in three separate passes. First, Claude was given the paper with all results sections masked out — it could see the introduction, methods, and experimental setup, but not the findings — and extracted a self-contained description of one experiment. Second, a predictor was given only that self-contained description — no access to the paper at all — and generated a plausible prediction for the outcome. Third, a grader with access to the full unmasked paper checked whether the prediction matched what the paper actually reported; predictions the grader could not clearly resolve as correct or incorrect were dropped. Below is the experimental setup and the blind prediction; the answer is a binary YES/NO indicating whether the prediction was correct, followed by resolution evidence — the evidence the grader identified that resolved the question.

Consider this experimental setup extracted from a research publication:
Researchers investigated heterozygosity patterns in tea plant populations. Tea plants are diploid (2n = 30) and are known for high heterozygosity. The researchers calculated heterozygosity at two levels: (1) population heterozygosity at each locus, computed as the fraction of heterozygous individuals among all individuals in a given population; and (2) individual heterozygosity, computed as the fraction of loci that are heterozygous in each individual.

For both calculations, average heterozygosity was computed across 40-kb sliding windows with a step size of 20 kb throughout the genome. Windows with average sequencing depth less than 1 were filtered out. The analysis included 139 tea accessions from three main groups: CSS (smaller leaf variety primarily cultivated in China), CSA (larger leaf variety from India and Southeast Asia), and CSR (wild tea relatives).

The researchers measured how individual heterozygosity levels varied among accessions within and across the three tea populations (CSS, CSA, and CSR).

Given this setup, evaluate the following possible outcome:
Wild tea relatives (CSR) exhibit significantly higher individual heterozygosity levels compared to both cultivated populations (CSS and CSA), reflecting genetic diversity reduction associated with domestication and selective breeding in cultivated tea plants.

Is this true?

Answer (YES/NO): YES